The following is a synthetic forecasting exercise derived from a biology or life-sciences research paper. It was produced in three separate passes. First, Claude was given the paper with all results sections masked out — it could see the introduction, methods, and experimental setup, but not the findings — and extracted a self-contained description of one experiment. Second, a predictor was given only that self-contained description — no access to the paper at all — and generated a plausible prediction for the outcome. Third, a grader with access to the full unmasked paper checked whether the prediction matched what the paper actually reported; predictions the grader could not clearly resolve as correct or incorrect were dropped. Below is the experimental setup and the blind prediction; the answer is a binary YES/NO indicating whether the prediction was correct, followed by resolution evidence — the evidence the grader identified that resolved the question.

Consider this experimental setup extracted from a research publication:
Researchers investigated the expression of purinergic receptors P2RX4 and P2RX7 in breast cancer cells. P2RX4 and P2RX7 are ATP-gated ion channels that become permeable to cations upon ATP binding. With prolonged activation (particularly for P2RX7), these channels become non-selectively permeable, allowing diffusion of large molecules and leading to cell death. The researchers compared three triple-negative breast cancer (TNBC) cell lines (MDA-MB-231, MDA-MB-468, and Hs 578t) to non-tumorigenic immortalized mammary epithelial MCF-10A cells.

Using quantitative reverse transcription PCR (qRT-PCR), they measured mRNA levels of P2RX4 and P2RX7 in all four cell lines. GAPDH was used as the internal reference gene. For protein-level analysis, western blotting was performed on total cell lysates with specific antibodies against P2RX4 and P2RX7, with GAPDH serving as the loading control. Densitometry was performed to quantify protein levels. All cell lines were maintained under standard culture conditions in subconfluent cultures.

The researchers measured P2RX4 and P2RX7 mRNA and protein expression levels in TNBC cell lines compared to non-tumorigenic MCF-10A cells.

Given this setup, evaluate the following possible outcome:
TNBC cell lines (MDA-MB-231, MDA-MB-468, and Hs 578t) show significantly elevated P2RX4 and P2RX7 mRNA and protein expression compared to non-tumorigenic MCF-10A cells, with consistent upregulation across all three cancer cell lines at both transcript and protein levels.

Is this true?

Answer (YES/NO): NO